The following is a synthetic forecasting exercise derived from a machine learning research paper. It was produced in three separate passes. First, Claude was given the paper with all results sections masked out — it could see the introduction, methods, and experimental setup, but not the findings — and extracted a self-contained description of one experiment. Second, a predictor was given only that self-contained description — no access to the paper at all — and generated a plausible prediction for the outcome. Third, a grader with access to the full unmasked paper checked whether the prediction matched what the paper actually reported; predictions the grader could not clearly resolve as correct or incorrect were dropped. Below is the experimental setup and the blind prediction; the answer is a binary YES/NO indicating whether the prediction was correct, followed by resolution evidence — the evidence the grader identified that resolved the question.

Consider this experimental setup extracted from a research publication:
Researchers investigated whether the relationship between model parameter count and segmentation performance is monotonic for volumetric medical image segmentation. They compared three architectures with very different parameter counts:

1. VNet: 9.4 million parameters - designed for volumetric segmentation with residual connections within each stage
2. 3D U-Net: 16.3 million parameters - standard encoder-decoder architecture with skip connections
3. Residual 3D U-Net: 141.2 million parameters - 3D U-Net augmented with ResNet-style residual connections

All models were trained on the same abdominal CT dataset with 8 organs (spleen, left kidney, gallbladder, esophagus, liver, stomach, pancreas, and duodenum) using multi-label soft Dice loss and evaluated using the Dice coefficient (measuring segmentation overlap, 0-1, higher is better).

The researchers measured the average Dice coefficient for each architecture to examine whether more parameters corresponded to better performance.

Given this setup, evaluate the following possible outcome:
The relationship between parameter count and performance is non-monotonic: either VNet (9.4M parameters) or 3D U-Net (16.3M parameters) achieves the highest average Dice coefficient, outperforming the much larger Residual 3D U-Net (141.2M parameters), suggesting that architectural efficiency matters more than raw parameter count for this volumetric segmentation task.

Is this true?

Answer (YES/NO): YES